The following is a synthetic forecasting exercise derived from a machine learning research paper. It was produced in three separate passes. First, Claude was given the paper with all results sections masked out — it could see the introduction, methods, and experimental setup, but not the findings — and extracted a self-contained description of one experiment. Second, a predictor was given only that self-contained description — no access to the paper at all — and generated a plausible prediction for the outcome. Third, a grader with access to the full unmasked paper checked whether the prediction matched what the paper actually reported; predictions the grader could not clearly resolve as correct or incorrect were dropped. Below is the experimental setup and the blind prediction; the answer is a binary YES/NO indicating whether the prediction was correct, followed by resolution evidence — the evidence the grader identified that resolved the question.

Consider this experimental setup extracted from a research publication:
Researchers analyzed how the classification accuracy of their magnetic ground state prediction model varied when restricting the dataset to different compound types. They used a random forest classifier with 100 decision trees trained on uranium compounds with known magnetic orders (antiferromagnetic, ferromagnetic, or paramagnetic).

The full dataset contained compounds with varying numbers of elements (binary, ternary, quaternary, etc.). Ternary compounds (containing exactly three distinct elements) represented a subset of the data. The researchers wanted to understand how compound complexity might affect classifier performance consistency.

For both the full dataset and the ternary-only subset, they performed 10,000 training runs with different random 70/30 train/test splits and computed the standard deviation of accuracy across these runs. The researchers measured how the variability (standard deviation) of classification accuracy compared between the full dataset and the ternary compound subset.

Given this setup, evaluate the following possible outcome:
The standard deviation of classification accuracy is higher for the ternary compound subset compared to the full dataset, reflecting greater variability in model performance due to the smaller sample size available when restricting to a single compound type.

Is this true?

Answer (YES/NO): YES